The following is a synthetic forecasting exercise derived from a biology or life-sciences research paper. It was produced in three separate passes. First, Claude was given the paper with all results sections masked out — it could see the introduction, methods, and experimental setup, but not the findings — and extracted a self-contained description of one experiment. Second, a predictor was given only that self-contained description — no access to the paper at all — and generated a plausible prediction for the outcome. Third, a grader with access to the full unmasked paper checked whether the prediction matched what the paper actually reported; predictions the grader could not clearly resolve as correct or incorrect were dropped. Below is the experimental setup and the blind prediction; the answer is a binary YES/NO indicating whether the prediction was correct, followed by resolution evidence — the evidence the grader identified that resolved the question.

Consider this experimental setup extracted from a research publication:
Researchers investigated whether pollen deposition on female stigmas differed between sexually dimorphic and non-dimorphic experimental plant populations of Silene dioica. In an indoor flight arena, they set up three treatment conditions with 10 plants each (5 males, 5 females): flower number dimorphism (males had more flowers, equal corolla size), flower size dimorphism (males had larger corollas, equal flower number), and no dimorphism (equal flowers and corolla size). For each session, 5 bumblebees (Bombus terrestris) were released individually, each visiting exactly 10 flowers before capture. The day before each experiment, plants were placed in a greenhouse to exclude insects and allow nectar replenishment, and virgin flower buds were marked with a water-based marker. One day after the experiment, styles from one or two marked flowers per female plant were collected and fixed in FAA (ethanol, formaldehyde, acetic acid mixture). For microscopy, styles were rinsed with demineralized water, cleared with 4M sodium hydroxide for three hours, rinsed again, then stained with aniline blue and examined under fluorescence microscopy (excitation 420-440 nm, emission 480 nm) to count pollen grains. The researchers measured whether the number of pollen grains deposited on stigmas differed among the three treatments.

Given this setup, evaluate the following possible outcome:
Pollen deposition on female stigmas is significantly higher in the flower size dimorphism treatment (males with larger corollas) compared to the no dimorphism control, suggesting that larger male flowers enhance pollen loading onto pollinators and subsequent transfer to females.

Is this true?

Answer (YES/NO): NO